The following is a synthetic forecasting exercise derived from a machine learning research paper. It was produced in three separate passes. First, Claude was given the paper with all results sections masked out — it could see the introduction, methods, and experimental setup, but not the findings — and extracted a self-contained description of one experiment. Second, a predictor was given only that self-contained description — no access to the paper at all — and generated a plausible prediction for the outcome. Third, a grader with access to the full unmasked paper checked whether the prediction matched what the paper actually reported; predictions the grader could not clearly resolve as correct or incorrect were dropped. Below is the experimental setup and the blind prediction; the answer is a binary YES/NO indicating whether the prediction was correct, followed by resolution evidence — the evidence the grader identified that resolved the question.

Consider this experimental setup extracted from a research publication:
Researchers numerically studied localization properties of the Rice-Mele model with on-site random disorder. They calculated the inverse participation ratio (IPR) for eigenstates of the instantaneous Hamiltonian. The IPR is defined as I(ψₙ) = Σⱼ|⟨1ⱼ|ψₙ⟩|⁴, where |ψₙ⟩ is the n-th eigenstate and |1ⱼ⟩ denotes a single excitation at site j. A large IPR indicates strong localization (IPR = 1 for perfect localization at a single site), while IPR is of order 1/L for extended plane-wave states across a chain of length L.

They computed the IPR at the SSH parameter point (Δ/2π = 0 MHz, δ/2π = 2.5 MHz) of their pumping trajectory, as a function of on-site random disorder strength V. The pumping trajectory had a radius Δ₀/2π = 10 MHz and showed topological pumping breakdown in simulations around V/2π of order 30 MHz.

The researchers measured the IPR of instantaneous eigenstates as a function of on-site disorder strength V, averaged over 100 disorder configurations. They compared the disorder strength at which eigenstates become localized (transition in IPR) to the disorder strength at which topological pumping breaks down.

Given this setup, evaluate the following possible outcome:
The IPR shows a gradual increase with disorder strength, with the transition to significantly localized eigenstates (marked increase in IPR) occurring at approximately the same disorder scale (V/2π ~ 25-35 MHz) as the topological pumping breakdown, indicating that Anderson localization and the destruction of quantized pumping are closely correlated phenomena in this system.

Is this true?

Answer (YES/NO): NO